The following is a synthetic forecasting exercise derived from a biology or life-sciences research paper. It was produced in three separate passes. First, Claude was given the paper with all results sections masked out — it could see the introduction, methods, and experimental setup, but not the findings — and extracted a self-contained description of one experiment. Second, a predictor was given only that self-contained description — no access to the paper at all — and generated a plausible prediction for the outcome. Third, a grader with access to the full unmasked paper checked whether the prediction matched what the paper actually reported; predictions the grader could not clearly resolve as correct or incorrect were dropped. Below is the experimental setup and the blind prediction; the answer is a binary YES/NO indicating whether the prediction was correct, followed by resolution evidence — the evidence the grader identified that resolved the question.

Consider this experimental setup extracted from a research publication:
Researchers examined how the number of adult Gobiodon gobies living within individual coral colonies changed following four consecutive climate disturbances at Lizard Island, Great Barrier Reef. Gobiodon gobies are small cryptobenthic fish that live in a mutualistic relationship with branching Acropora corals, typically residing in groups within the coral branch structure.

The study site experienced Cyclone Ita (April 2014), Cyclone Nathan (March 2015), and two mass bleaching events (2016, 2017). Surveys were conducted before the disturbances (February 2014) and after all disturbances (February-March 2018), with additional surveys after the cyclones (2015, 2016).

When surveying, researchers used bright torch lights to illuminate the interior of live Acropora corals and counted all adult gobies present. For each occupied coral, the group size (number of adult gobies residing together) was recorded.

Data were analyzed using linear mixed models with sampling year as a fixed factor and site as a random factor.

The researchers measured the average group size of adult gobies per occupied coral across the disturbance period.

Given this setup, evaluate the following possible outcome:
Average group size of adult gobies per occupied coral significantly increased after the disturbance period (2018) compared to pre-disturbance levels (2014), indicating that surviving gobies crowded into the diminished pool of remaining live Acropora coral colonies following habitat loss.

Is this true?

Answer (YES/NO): NO